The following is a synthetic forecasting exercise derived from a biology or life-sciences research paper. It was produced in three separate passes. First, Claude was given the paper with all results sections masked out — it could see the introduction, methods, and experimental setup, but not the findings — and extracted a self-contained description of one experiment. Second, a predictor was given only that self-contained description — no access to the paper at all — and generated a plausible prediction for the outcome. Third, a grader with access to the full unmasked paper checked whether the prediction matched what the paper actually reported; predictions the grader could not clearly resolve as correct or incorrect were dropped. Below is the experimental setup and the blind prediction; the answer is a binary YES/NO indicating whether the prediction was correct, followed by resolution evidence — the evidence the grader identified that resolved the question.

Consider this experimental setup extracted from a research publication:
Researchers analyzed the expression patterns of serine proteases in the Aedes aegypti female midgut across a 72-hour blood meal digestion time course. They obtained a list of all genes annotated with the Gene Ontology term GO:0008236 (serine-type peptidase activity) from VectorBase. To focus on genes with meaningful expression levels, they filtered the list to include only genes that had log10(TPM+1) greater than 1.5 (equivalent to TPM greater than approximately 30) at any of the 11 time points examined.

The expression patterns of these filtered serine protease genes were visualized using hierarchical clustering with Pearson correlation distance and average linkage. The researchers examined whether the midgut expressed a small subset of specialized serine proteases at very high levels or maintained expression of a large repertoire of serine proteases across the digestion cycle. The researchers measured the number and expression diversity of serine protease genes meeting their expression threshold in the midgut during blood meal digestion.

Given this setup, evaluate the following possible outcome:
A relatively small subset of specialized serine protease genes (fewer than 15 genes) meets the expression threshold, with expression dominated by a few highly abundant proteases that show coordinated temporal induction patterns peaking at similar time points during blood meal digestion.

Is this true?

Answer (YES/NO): NO